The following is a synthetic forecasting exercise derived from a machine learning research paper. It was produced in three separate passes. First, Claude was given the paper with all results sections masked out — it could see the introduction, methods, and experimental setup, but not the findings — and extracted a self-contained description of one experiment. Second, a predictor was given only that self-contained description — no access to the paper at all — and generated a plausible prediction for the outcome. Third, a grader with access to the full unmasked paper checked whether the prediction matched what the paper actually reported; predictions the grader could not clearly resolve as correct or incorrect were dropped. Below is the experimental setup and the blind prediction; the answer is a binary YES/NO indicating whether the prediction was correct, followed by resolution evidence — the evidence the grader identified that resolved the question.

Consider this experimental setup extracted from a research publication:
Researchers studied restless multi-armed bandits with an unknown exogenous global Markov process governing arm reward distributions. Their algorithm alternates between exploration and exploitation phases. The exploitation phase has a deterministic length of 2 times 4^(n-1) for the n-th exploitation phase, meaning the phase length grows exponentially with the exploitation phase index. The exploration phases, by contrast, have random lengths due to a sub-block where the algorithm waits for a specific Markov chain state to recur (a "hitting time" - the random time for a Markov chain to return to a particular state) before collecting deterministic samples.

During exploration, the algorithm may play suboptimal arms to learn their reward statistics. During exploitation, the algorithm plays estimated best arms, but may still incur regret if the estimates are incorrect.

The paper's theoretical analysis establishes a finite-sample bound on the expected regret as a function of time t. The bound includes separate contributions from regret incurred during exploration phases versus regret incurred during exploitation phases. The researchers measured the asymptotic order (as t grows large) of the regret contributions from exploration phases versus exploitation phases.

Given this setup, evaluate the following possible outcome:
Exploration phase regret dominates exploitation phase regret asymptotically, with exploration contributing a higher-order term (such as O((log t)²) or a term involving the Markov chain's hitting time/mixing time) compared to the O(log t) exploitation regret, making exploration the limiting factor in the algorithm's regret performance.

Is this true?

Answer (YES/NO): NO